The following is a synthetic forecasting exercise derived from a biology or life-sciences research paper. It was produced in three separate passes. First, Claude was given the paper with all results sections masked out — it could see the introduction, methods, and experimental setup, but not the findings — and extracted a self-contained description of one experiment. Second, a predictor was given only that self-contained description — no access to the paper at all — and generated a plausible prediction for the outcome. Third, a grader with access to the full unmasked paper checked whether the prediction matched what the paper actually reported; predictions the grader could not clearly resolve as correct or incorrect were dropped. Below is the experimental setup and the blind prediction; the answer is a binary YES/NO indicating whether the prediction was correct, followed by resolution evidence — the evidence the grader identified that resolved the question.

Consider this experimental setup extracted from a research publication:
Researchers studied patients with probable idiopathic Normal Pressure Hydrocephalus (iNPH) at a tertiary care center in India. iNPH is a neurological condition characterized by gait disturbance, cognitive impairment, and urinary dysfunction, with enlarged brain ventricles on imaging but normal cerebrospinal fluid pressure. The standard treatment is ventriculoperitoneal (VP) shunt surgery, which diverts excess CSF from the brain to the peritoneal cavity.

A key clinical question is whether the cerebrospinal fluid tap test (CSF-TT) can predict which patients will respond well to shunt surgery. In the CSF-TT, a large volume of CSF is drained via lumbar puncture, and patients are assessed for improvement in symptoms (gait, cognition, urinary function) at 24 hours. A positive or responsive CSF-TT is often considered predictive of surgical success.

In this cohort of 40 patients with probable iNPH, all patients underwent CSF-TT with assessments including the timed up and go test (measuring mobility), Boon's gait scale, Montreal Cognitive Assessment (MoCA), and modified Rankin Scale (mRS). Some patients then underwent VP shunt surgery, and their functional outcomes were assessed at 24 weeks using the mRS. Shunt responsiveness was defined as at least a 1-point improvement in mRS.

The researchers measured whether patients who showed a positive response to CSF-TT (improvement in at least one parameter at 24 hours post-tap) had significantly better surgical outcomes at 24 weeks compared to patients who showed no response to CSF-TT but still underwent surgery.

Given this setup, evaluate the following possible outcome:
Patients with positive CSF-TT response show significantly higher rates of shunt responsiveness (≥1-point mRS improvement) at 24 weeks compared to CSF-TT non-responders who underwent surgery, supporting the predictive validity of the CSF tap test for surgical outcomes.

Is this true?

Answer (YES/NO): NO